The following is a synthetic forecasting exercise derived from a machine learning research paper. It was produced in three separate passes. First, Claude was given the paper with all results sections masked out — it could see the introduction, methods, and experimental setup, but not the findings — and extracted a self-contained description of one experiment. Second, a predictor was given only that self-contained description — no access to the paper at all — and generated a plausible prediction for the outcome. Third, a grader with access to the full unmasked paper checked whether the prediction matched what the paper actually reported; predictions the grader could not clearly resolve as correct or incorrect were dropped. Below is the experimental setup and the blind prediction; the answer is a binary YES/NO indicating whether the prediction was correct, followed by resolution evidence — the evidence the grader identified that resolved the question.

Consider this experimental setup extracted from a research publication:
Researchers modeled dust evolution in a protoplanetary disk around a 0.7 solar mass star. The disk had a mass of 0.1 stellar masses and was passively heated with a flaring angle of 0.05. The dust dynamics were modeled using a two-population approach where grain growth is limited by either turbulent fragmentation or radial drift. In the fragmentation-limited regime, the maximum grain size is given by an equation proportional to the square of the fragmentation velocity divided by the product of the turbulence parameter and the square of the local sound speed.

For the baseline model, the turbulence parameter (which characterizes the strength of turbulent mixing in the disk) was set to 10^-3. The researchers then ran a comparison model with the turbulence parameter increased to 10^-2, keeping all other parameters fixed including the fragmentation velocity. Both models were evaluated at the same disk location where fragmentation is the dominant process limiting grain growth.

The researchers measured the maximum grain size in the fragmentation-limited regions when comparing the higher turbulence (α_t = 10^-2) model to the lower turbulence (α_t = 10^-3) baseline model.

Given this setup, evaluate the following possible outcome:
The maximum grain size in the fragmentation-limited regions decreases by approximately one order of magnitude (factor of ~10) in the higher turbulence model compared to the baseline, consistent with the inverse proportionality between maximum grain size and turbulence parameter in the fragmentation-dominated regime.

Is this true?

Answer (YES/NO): YES